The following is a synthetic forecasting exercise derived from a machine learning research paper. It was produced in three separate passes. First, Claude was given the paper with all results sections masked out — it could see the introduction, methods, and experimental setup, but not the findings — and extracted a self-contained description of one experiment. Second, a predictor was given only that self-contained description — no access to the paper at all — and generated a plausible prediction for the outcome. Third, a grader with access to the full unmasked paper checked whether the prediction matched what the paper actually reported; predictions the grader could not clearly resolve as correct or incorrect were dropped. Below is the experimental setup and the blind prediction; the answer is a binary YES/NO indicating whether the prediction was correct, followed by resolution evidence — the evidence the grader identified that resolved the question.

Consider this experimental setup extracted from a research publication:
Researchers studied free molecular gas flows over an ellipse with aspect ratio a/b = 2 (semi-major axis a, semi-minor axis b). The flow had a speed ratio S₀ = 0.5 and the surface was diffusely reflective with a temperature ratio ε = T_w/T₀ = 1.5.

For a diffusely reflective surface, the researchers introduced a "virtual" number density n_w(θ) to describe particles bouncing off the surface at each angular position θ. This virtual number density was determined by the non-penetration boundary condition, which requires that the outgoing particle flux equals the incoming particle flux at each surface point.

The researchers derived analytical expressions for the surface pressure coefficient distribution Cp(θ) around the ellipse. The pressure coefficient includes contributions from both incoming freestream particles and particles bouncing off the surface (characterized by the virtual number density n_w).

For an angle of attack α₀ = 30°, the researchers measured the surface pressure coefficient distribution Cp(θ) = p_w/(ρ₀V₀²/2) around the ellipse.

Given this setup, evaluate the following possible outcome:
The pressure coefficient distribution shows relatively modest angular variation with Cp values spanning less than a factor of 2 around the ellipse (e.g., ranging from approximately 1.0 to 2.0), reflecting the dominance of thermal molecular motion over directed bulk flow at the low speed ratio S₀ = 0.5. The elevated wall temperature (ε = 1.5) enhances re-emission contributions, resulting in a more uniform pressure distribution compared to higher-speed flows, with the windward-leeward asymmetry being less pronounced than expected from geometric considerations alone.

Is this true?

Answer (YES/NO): NO